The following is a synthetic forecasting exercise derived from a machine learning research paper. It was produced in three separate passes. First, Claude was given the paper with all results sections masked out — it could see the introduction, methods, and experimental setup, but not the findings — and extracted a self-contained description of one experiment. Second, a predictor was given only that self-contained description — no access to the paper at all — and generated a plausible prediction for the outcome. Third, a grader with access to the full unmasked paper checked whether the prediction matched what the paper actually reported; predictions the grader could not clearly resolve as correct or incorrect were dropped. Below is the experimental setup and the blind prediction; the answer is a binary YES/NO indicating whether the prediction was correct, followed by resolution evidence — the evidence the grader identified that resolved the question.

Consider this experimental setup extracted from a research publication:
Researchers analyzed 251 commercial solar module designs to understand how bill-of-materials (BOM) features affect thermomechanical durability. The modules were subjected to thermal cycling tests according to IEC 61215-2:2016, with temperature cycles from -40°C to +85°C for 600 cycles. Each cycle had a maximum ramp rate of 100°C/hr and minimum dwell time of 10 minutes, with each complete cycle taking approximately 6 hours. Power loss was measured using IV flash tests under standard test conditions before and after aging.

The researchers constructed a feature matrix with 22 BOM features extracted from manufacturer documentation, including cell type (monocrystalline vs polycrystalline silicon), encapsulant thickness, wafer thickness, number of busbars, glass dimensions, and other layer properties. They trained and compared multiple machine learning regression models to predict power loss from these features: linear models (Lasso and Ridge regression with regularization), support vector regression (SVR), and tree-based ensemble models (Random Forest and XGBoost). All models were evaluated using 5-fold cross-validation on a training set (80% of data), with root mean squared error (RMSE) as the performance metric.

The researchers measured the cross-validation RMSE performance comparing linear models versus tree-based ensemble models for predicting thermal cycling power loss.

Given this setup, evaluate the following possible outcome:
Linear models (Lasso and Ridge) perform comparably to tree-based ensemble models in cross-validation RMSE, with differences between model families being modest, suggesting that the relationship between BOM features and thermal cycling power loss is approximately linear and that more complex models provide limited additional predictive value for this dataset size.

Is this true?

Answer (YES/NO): NO